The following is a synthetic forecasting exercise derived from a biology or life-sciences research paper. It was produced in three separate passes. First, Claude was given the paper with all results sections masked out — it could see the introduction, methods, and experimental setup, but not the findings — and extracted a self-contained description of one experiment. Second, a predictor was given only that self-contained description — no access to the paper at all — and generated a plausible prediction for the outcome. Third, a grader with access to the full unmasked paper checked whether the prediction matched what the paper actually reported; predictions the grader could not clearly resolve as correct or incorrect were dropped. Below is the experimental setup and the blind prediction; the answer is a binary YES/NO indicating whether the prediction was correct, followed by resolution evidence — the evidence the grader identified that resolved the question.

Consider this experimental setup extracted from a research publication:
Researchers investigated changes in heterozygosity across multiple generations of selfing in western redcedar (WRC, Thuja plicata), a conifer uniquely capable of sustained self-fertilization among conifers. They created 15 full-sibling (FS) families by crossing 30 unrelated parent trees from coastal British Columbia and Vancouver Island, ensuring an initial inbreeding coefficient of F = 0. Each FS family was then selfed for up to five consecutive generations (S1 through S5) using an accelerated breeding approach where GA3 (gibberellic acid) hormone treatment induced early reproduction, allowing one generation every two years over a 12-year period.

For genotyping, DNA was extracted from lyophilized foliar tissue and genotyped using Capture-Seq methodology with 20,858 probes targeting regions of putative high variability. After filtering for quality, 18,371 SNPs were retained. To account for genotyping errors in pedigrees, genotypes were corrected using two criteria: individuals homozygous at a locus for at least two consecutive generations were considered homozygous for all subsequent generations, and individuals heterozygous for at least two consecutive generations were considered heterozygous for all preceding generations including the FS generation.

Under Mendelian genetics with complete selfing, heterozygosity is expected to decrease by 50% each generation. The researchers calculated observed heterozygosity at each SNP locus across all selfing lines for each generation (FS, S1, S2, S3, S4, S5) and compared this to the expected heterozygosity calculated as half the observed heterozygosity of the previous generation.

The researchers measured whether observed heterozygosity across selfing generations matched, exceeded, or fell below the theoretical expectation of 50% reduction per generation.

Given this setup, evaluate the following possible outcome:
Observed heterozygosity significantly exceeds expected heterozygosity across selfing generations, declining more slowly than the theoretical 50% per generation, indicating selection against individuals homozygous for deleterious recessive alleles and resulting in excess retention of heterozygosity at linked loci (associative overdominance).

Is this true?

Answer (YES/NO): NO